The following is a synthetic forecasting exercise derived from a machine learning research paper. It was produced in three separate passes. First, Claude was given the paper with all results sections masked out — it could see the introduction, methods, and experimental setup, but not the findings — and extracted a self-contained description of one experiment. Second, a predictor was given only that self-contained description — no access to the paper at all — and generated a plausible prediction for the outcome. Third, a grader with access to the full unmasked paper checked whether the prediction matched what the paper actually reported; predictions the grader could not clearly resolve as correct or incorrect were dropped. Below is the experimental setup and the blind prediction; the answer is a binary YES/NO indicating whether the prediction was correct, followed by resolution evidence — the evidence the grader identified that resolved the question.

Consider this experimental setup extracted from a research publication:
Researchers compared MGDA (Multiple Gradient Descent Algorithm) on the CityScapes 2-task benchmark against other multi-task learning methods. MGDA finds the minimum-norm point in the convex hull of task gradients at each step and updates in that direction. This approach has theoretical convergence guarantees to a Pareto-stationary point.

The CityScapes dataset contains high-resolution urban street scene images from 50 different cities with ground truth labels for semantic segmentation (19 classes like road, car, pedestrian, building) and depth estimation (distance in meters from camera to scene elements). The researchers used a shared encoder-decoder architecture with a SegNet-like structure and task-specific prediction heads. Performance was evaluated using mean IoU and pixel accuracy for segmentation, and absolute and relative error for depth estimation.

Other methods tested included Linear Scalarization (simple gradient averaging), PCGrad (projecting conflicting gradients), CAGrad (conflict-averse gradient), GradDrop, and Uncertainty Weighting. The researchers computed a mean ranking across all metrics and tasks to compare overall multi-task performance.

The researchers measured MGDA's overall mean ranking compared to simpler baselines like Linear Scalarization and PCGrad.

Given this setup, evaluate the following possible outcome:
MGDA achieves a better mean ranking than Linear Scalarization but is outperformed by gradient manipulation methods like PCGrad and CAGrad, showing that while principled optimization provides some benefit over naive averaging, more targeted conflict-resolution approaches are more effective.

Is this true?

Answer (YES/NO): NO